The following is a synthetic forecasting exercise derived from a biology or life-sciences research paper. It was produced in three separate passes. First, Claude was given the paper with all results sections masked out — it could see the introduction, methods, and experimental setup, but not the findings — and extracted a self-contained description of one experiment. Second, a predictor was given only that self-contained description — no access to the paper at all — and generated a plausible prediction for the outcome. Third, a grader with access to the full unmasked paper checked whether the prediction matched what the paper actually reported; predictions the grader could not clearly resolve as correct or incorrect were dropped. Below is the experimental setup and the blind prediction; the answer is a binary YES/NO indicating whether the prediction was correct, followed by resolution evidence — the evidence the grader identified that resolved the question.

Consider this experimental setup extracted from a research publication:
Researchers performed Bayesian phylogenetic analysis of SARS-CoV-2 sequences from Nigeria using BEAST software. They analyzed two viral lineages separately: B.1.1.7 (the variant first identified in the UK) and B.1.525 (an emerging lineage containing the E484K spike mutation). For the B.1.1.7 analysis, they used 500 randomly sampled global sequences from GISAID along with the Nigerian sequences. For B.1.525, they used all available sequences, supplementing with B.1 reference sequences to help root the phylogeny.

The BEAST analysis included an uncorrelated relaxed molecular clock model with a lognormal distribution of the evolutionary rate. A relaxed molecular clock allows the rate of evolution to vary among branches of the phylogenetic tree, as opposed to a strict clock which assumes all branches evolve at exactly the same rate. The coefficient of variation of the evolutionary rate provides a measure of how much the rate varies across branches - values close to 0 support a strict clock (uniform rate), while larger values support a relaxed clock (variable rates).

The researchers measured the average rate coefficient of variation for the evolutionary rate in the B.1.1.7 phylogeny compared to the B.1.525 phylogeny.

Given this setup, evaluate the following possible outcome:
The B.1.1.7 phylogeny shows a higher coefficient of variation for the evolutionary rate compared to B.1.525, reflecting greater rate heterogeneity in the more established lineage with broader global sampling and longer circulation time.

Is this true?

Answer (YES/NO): NO